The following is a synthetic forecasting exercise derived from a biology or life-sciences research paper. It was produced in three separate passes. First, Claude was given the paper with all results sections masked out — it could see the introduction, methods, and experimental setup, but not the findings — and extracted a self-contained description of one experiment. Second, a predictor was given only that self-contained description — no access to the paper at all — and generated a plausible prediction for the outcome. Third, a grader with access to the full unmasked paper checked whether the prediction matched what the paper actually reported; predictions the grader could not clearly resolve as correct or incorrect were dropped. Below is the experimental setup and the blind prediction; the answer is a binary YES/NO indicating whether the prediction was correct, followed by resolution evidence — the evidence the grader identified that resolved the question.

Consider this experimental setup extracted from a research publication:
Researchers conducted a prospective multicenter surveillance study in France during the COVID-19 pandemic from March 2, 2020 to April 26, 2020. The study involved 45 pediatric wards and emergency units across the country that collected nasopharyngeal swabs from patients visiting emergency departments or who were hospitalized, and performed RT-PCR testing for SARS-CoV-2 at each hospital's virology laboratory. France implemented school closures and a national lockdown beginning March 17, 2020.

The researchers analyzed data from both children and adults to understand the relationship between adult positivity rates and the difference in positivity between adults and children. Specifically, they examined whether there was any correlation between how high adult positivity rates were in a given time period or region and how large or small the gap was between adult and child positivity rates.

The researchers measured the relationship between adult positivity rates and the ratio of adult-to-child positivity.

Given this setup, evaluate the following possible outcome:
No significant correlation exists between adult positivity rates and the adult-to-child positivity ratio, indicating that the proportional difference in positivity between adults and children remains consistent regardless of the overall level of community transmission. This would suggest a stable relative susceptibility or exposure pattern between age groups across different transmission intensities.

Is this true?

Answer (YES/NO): NO